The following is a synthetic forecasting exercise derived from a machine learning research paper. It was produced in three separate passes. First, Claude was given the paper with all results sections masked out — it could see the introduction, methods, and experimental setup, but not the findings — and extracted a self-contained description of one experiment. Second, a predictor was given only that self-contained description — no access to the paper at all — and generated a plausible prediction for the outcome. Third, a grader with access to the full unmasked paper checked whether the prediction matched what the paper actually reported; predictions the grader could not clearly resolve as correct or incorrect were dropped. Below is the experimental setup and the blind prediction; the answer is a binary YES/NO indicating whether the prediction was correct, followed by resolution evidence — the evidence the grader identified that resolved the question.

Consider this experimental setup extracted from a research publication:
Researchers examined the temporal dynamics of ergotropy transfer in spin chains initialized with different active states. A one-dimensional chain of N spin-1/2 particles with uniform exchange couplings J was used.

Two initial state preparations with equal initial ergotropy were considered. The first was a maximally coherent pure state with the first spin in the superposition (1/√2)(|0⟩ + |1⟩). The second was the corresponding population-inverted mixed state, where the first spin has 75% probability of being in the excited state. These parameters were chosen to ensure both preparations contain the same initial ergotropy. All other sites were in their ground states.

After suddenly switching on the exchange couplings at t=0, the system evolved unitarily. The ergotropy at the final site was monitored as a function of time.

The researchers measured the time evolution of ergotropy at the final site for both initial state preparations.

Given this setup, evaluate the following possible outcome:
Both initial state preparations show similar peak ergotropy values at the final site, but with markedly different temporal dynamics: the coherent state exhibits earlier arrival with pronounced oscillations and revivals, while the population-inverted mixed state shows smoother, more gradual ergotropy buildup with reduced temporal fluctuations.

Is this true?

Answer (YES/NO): NO